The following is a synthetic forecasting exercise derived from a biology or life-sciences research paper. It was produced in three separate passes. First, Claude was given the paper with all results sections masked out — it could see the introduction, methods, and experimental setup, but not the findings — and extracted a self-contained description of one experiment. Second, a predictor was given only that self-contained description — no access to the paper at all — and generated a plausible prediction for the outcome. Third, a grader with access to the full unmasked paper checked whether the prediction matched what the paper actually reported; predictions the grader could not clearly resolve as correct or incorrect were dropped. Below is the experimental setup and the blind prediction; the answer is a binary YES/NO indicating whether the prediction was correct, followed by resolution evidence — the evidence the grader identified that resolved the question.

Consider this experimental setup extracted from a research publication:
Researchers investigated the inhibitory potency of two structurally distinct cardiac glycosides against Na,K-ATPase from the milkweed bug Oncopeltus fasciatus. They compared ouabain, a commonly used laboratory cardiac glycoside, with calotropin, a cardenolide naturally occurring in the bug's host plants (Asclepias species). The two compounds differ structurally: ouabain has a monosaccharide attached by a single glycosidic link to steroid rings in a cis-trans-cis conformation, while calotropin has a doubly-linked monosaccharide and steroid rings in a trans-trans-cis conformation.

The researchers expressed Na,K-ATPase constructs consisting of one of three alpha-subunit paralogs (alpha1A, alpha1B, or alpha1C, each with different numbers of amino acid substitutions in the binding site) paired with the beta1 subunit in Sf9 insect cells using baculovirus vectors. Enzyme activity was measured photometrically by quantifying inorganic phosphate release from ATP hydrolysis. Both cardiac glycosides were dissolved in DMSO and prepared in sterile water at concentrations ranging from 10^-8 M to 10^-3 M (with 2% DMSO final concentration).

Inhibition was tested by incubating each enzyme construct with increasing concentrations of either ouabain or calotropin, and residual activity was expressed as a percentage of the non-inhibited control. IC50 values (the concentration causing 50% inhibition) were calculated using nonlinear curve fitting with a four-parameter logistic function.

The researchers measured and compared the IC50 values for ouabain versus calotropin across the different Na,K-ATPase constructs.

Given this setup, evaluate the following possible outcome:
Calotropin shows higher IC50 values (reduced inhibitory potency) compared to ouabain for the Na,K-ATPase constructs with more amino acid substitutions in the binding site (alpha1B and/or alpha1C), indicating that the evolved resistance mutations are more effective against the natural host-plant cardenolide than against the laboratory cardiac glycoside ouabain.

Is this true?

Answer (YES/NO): NO